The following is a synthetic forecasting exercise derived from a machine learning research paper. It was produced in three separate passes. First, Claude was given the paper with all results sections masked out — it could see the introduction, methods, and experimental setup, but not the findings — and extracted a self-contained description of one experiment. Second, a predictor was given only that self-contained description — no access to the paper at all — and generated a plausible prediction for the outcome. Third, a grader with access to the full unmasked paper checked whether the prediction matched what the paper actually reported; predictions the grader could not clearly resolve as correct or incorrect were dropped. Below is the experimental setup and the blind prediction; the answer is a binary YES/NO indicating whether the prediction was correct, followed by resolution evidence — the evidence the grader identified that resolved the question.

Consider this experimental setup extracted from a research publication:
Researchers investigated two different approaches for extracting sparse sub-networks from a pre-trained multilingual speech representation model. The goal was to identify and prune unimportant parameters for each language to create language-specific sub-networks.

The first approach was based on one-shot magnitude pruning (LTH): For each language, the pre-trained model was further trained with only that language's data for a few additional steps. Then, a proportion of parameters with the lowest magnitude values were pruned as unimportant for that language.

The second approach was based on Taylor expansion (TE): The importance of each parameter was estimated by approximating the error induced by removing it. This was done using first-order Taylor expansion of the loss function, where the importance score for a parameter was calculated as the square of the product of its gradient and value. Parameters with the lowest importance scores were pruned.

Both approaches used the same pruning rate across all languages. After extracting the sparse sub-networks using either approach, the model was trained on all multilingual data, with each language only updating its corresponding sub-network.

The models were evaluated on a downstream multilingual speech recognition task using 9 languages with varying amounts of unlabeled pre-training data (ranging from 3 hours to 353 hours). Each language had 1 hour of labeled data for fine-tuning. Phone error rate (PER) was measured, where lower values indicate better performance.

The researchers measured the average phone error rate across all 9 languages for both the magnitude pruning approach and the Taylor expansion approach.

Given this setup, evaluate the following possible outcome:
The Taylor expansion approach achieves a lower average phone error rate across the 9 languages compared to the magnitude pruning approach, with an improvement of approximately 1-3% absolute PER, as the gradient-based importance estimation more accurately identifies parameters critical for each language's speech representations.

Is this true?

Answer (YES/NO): NO